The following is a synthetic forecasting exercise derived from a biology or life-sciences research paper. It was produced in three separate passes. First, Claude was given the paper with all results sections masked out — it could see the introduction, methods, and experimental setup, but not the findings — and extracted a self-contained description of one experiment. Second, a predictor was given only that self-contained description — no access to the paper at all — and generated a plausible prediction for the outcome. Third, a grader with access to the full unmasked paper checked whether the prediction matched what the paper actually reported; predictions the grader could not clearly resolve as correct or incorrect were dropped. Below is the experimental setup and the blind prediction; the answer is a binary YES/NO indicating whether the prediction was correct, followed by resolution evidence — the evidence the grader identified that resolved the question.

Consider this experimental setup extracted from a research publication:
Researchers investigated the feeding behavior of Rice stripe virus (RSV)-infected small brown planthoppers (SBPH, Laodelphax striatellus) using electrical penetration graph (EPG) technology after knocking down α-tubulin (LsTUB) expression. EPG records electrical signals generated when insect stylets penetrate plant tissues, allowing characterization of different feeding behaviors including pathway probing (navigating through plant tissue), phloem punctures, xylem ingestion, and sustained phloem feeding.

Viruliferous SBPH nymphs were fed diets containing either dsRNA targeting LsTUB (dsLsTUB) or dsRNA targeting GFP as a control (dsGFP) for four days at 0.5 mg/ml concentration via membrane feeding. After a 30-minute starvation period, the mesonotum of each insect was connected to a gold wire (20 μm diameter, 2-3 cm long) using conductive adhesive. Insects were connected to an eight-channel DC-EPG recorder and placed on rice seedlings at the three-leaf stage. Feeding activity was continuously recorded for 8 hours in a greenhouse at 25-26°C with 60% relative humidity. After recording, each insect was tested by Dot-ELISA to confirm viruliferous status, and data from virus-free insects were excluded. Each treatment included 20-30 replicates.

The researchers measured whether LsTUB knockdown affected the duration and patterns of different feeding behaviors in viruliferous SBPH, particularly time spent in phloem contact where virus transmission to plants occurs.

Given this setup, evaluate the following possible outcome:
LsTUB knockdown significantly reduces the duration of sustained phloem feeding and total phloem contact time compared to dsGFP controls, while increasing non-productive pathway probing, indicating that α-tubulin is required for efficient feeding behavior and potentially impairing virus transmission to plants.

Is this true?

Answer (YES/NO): NO